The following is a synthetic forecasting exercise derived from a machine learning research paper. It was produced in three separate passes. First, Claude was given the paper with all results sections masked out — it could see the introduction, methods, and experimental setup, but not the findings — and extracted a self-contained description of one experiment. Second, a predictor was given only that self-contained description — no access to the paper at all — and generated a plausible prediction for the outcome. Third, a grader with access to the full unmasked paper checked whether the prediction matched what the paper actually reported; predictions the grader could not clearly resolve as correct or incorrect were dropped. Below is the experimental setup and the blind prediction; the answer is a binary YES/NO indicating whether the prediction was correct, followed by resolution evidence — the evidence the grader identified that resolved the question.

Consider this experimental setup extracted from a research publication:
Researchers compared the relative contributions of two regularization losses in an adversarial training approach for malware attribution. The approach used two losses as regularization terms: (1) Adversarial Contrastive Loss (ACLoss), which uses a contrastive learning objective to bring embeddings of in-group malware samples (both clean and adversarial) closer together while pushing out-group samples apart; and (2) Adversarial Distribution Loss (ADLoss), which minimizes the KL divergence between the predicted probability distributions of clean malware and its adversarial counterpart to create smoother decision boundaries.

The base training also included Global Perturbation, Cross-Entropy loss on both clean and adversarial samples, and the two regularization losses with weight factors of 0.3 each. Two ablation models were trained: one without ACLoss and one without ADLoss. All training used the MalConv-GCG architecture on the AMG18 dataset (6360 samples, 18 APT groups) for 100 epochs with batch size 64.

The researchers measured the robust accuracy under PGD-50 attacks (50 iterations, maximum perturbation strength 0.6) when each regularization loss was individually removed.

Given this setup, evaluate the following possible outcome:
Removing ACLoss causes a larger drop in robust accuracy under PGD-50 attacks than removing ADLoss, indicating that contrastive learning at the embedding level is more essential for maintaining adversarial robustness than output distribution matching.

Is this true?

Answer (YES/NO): YES